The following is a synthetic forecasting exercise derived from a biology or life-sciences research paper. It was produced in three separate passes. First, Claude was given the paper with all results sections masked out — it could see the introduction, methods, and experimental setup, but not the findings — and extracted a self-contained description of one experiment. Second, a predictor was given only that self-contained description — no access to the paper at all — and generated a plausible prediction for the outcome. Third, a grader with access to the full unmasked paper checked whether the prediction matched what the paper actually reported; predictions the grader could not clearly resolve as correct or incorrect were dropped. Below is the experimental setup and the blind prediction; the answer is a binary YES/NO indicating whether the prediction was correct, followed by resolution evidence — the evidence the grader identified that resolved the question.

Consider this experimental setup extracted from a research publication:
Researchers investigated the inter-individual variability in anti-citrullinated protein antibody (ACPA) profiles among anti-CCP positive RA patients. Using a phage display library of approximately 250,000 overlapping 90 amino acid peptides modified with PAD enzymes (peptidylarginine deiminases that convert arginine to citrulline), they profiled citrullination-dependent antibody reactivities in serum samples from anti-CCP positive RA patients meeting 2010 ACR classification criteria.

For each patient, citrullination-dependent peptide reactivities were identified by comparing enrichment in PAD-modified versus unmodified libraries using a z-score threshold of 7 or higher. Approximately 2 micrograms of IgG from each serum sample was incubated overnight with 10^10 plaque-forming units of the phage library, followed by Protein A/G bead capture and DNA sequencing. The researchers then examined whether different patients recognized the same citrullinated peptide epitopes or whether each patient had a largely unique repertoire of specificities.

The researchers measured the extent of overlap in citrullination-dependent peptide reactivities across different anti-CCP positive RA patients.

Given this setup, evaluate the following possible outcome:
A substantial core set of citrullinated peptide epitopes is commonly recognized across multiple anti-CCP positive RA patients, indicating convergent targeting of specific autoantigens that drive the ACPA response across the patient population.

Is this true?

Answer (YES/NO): YES